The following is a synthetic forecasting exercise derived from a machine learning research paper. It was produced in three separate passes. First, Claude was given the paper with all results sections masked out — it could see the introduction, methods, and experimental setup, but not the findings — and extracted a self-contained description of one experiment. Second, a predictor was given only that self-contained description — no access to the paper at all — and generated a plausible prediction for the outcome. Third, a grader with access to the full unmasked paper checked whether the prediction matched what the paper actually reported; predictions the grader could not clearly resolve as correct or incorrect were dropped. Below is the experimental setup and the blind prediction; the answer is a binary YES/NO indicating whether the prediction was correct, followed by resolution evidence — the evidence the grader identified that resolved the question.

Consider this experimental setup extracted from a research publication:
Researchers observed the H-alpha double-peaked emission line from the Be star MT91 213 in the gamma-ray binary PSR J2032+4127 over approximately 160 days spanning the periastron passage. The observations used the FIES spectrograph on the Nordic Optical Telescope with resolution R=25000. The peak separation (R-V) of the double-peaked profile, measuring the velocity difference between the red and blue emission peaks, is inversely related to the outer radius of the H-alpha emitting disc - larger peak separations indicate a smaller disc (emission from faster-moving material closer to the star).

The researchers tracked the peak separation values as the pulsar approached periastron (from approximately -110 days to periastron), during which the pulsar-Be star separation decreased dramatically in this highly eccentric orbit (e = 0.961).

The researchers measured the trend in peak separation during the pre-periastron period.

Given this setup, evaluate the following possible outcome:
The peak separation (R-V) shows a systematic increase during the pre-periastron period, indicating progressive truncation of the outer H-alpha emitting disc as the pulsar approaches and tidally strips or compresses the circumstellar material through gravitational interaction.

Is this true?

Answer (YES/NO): YES